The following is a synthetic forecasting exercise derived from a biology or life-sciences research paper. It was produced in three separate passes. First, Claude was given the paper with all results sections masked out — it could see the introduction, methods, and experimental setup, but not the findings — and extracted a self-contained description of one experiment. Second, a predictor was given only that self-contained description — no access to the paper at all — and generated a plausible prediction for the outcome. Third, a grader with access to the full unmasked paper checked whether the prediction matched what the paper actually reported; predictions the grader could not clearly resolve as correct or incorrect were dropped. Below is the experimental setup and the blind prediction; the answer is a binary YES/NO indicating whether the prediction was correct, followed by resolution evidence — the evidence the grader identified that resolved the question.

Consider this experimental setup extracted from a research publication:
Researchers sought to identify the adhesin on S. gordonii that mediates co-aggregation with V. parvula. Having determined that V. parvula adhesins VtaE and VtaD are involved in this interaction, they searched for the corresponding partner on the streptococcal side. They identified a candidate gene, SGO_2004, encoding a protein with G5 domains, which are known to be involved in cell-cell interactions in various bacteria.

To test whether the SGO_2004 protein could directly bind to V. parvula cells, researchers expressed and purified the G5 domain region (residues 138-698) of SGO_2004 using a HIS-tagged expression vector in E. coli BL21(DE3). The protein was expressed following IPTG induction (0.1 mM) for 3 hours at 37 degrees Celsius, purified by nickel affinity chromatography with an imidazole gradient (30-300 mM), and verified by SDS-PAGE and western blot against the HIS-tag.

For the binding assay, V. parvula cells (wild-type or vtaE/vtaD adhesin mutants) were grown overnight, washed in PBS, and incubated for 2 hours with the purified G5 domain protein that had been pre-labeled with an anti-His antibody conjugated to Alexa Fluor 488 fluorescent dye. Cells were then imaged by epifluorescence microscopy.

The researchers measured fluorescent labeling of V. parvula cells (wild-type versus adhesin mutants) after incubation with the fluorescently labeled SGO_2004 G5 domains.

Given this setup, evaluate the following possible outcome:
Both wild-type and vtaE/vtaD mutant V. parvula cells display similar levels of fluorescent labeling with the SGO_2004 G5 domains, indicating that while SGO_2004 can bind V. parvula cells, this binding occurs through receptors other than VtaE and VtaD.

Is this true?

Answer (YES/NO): NO